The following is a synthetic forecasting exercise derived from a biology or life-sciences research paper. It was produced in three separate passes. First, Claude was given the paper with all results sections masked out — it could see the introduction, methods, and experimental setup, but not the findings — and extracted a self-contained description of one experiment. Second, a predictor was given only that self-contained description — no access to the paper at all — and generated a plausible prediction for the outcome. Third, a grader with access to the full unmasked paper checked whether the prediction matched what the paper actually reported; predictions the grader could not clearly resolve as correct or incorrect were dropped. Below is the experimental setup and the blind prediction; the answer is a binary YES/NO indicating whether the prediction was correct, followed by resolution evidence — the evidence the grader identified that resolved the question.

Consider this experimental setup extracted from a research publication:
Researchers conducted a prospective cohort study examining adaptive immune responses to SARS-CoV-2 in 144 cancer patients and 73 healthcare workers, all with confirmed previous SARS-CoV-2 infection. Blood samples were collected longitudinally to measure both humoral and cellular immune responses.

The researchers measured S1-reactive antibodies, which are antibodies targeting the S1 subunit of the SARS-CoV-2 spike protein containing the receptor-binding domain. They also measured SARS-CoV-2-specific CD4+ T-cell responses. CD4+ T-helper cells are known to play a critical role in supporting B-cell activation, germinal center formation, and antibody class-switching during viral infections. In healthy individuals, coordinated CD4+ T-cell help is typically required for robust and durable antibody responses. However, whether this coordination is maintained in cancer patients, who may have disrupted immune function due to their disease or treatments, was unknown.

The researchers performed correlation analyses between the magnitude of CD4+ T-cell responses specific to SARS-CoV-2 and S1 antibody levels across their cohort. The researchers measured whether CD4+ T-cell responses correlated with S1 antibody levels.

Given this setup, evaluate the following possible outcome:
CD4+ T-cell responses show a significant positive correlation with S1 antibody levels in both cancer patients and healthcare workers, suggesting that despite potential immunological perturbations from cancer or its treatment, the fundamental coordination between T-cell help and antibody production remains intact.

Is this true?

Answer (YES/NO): NO